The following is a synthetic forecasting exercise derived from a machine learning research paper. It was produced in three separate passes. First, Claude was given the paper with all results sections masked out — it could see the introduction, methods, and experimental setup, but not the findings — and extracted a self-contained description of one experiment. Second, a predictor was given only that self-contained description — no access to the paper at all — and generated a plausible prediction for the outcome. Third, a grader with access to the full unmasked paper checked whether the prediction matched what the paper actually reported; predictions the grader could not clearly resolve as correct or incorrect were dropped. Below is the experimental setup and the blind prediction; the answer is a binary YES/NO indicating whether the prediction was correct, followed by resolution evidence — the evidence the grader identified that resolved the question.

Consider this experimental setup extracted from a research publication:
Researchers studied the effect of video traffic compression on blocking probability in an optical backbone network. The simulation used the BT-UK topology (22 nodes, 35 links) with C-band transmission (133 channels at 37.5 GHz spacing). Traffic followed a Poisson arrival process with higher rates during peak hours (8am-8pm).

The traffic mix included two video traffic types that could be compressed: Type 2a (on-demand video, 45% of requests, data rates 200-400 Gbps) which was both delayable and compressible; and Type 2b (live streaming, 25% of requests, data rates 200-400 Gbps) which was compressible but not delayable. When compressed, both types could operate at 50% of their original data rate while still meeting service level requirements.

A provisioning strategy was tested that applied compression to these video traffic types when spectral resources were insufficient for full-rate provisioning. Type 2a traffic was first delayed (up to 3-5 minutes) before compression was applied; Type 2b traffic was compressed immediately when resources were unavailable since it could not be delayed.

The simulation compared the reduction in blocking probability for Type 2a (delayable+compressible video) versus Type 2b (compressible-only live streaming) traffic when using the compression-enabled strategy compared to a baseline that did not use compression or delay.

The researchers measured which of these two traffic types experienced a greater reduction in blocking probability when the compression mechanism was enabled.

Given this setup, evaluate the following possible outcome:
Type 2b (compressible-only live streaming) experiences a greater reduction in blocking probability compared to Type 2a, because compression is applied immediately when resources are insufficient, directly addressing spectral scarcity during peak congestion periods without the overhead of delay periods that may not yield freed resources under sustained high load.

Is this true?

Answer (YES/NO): NO